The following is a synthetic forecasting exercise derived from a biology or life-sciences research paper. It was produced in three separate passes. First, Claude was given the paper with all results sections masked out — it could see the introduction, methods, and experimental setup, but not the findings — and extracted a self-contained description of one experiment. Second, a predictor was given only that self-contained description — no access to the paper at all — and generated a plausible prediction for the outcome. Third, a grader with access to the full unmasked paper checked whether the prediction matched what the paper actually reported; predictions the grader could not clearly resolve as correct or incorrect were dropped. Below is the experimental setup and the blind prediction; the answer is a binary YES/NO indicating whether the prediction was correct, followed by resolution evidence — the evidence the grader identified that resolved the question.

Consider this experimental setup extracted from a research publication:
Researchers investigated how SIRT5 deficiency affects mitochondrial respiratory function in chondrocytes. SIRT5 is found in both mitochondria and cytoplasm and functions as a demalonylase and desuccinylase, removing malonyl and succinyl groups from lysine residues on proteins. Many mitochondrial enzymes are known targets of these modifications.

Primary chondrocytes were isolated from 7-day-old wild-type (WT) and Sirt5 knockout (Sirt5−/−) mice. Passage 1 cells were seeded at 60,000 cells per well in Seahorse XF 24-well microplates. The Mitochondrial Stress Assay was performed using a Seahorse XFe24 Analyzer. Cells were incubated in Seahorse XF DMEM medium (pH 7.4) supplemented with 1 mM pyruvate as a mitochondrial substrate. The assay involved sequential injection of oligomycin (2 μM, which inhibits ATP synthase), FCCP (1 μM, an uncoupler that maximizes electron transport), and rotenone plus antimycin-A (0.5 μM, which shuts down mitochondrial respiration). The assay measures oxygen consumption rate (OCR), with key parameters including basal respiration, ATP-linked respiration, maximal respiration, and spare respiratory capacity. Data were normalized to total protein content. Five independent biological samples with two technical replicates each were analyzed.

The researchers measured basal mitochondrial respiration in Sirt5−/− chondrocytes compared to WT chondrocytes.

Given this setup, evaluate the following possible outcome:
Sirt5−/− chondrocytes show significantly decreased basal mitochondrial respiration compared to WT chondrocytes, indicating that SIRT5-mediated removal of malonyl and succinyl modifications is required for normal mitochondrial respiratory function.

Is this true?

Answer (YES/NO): YES